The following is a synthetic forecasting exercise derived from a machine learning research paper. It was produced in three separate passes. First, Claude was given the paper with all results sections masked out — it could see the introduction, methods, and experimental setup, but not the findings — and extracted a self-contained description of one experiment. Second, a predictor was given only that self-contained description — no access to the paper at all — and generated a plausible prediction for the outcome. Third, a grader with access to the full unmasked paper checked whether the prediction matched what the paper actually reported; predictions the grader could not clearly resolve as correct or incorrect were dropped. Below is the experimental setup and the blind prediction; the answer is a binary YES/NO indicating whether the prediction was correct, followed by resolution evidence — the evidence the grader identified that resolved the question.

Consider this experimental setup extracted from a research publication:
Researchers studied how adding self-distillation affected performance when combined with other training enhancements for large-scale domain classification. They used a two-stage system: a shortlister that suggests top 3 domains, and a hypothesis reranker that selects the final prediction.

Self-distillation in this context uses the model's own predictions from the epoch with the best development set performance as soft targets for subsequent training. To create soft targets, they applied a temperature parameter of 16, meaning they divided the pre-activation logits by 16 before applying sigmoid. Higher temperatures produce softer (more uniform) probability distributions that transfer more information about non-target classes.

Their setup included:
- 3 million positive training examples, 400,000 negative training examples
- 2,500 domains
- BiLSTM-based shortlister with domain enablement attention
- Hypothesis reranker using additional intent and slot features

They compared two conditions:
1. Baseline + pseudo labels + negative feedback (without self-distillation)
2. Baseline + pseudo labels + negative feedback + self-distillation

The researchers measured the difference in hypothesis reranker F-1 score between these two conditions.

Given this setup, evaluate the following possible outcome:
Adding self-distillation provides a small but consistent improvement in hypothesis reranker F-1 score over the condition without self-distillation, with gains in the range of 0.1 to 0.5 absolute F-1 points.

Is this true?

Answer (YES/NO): NO